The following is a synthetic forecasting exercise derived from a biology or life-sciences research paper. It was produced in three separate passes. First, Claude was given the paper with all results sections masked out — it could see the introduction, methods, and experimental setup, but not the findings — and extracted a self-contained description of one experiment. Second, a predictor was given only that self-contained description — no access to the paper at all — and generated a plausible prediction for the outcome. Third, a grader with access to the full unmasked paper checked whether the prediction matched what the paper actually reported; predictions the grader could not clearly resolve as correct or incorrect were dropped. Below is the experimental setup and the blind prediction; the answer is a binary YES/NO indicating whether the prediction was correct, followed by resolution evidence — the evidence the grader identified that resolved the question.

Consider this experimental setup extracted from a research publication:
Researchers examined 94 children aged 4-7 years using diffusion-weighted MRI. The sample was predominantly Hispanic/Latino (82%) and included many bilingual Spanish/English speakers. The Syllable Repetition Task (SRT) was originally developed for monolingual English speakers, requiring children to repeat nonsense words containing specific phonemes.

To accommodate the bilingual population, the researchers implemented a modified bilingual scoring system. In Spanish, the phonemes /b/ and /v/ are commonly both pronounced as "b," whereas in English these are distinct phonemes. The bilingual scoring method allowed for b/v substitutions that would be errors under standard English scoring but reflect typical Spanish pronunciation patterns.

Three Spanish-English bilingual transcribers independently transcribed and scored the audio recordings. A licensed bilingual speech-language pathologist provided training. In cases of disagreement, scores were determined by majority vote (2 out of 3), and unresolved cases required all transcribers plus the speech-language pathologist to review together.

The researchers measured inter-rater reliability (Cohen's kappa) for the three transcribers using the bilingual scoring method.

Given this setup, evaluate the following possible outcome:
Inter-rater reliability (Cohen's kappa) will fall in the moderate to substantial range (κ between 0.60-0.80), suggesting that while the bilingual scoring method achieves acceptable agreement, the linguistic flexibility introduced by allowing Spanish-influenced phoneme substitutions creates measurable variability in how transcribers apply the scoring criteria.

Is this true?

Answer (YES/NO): NO